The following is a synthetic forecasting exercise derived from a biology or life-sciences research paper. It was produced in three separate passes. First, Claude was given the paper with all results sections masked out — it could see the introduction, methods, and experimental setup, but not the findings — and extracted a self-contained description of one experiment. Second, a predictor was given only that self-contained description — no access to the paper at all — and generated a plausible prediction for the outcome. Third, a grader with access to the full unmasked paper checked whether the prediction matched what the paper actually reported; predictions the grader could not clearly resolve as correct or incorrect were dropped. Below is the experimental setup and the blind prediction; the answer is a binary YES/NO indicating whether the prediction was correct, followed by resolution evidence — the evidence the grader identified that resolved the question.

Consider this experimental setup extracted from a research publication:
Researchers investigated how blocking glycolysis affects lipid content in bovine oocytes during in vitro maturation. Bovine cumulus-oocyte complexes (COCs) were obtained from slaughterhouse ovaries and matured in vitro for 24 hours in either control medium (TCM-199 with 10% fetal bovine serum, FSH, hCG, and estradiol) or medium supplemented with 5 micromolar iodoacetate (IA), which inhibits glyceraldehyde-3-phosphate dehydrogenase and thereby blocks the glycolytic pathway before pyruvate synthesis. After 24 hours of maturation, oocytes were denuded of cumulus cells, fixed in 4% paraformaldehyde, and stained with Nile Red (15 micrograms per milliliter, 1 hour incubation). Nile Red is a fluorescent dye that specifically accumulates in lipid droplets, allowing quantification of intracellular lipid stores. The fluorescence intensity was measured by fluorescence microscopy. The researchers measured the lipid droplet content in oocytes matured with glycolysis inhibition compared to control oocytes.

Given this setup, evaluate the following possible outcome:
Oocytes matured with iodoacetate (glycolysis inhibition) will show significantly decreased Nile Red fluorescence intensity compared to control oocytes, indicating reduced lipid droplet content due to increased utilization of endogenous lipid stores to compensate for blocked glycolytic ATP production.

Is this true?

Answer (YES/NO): YES